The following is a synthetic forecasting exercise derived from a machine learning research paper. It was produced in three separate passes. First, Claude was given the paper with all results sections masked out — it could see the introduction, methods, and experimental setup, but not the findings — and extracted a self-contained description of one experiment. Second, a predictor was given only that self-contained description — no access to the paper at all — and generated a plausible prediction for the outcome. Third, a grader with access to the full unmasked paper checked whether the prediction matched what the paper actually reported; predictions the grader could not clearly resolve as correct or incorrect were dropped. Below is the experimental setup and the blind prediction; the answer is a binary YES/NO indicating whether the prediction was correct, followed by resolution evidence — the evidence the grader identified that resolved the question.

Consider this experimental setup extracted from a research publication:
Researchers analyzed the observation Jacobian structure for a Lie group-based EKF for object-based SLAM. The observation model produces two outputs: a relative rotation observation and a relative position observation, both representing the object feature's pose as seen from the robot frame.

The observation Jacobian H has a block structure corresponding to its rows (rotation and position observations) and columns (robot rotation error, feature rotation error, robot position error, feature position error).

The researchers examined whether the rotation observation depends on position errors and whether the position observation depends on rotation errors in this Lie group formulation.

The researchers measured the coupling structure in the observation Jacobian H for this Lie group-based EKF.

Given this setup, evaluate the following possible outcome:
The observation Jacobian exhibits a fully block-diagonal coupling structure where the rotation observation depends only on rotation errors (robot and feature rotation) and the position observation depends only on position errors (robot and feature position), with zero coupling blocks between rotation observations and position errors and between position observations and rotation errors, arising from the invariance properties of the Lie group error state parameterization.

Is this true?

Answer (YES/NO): YES